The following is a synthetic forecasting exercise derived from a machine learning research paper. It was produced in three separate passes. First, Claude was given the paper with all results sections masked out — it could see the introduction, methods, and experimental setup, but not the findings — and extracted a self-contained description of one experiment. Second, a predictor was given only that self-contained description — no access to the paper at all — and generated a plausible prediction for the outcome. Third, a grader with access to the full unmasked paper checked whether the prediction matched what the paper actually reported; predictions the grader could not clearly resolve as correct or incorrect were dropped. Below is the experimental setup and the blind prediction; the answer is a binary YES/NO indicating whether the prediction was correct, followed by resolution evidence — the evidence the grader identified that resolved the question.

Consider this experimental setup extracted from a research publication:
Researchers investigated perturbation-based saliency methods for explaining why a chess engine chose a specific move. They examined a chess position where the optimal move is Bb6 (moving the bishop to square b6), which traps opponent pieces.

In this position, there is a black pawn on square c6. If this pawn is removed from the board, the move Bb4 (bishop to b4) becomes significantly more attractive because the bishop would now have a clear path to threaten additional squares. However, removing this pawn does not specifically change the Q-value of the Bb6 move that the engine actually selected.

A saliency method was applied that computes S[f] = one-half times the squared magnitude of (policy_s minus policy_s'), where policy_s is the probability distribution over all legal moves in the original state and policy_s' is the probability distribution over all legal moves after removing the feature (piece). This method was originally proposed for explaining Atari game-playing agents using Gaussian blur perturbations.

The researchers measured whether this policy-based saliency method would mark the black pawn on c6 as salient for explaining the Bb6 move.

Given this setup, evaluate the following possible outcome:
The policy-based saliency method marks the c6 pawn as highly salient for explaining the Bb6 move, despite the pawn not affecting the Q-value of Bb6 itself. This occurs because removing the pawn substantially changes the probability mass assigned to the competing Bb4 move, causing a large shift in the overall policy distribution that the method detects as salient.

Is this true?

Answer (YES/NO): YES